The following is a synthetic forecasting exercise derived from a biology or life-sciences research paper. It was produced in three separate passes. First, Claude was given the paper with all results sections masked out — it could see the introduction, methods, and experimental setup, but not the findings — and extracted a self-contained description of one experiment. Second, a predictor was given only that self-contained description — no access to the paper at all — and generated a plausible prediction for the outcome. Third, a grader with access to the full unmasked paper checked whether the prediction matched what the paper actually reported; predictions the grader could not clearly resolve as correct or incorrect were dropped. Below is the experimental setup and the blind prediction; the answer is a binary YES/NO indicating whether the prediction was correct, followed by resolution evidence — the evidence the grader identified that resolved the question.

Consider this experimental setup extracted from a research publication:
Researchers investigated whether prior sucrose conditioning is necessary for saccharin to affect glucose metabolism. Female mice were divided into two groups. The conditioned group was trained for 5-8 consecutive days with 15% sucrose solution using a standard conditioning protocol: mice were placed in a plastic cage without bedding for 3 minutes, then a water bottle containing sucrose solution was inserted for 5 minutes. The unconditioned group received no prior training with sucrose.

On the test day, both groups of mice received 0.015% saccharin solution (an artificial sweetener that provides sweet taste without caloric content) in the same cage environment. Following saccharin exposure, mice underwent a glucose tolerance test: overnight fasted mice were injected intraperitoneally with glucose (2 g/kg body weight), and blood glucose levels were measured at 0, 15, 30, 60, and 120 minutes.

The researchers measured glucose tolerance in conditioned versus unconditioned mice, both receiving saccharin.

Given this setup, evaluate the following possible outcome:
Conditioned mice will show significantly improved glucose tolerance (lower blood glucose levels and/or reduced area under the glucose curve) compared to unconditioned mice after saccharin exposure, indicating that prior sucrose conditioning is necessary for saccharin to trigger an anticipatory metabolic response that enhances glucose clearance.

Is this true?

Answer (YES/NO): NO